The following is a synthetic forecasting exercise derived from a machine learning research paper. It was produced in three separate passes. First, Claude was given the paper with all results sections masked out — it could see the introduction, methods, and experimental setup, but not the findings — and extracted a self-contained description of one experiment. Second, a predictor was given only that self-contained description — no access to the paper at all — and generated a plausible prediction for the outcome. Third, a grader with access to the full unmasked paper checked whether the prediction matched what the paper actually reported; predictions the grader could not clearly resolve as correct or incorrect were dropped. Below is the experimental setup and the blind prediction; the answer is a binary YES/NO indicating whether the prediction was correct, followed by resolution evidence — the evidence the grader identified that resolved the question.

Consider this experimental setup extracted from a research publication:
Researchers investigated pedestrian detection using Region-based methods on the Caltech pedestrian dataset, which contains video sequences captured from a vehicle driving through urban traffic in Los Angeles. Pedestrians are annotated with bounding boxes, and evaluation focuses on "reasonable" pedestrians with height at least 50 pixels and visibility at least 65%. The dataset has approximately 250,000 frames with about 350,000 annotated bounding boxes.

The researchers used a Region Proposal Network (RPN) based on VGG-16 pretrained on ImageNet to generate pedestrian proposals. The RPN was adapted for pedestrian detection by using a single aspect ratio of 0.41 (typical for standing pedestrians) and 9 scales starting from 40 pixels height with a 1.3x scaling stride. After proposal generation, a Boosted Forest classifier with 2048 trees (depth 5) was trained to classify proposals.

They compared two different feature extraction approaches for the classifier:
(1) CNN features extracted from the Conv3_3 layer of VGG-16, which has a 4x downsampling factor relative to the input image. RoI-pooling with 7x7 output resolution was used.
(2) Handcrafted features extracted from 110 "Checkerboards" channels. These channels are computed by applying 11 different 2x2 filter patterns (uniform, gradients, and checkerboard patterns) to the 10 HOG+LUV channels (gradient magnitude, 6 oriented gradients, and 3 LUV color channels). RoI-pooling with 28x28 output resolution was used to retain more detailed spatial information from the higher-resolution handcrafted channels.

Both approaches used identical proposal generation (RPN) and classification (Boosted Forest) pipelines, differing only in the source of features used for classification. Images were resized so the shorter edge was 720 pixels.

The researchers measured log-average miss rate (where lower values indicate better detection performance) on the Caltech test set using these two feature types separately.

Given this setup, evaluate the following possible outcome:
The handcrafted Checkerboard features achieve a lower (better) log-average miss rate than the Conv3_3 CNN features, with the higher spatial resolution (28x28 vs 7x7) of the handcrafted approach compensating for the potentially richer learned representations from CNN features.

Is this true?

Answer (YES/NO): YES